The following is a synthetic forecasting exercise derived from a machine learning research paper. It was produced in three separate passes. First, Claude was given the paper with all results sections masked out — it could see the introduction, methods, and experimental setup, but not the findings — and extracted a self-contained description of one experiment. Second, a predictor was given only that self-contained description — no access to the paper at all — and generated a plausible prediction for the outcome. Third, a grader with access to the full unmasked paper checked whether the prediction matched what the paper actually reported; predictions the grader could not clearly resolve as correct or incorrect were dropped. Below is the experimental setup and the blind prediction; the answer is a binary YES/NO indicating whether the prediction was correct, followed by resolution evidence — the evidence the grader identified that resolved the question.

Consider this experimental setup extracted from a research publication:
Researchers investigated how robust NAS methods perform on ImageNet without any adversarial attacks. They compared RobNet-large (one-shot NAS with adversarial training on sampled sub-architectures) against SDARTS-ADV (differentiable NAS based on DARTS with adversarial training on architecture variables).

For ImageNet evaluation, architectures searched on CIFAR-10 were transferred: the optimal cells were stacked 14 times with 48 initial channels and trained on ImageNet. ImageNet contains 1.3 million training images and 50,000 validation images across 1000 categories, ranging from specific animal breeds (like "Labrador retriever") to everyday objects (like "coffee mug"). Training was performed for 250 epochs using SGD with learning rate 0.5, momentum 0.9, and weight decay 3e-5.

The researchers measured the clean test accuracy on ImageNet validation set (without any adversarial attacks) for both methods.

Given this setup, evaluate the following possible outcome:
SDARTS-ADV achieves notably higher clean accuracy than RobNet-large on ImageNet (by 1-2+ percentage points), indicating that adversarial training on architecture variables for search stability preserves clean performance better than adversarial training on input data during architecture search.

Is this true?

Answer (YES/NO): NO